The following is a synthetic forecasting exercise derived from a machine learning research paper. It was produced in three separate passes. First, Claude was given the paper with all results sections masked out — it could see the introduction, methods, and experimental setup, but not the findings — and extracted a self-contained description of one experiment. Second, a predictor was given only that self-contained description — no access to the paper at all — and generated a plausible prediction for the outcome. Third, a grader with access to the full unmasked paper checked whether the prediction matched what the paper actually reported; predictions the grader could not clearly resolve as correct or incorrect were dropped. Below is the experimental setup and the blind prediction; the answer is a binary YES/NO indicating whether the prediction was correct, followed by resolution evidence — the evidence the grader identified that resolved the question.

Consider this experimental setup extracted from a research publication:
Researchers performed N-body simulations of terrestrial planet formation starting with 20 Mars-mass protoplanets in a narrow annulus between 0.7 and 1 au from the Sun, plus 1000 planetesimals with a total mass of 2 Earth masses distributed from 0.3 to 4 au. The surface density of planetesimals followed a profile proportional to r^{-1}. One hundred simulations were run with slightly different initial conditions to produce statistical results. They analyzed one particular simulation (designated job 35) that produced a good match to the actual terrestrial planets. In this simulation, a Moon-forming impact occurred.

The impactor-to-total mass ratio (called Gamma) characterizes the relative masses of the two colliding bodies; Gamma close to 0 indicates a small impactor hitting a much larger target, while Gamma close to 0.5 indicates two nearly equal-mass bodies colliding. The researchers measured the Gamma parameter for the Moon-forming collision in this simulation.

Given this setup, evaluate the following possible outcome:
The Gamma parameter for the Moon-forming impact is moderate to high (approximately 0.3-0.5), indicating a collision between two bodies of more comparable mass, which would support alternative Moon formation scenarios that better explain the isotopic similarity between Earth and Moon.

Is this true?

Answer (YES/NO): YES